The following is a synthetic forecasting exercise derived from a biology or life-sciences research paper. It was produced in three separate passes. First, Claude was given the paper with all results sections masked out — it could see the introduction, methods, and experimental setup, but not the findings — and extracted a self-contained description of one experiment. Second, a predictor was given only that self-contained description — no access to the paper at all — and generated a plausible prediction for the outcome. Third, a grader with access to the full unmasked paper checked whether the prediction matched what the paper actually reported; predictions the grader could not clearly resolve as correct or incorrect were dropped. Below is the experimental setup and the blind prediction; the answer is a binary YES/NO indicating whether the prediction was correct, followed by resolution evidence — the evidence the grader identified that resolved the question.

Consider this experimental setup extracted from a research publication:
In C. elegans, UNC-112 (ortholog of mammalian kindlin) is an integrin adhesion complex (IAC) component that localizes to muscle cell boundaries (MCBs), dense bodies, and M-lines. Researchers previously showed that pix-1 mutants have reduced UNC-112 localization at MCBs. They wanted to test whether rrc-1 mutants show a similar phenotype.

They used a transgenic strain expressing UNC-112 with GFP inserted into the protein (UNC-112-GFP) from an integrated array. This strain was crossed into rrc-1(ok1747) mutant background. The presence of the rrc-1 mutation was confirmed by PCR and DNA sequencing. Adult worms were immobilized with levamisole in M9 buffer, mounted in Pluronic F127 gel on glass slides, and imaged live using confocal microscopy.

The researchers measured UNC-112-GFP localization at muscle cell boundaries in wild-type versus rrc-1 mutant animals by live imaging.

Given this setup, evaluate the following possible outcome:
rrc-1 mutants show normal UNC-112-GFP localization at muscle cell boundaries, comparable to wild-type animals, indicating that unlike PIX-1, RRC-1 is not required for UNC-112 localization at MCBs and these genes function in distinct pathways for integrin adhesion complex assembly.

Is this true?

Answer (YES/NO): NO